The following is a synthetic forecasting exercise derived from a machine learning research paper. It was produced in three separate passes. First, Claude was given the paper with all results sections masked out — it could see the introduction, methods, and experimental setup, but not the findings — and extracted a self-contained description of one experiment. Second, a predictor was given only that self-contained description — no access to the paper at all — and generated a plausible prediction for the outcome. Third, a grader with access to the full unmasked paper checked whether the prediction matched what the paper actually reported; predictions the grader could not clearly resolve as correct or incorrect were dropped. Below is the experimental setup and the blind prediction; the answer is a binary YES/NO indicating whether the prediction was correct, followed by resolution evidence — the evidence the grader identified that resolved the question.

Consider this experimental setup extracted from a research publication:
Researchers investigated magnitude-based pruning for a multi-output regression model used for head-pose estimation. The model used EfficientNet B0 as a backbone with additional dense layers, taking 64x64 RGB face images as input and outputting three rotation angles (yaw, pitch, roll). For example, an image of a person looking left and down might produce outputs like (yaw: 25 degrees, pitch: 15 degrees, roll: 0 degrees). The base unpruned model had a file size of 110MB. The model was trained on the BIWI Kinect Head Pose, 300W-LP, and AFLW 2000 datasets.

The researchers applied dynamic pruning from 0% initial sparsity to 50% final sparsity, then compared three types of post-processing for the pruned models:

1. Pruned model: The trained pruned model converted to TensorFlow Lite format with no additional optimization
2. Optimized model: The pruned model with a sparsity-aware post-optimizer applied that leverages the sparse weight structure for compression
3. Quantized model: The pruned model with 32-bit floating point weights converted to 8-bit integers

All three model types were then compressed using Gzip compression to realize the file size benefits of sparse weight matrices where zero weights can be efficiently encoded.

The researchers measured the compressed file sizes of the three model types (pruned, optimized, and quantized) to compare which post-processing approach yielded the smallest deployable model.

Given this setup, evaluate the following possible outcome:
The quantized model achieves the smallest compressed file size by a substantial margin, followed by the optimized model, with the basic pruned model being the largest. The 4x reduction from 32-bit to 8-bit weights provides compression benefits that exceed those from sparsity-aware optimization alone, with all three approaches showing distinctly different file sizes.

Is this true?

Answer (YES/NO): NO